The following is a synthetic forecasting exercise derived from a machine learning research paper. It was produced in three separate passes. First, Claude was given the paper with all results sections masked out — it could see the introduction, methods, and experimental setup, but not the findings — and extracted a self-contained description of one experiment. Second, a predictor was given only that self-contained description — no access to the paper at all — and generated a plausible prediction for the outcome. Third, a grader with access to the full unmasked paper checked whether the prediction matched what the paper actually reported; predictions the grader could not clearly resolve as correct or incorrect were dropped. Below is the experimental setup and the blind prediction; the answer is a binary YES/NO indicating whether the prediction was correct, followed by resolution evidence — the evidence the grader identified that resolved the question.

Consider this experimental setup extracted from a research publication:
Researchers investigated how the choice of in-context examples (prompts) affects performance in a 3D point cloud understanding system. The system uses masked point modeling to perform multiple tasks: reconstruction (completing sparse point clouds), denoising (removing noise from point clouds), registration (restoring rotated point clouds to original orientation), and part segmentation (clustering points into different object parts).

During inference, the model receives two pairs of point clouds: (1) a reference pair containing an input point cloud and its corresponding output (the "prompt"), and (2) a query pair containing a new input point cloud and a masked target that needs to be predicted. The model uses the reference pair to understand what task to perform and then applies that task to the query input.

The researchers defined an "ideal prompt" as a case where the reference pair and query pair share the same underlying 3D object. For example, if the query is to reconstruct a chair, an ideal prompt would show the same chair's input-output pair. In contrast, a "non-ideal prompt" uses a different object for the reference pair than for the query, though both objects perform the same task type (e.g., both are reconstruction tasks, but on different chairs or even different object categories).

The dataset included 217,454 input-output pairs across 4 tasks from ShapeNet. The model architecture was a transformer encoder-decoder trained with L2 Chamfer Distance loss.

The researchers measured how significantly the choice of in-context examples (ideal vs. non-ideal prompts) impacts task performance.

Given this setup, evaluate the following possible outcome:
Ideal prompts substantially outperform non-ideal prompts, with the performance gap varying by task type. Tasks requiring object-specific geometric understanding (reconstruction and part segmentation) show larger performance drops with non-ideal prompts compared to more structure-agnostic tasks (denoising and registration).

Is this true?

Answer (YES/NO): NO